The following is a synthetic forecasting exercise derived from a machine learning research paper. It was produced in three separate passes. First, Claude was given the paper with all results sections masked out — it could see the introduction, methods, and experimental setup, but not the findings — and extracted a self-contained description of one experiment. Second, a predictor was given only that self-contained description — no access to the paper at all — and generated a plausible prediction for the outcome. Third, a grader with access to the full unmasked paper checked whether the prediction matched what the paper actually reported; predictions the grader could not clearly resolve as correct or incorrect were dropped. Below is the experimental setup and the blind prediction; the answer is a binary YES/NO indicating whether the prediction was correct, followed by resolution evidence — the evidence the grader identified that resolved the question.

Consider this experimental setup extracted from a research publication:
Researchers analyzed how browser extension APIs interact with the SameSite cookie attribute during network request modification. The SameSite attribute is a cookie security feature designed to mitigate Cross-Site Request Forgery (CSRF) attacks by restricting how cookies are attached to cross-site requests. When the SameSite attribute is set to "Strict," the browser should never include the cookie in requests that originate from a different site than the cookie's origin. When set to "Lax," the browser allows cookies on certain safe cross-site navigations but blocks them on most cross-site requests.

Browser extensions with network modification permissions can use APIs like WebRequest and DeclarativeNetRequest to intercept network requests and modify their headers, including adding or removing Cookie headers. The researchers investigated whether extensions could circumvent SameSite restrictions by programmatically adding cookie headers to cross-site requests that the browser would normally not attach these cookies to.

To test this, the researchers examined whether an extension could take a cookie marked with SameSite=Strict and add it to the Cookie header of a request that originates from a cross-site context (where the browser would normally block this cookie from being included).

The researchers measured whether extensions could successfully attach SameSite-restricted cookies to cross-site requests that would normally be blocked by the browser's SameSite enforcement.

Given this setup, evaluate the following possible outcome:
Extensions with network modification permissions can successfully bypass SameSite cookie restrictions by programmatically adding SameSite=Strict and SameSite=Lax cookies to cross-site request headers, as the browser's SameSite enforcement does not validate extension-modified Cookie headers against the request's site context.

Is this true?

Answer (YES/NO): YES